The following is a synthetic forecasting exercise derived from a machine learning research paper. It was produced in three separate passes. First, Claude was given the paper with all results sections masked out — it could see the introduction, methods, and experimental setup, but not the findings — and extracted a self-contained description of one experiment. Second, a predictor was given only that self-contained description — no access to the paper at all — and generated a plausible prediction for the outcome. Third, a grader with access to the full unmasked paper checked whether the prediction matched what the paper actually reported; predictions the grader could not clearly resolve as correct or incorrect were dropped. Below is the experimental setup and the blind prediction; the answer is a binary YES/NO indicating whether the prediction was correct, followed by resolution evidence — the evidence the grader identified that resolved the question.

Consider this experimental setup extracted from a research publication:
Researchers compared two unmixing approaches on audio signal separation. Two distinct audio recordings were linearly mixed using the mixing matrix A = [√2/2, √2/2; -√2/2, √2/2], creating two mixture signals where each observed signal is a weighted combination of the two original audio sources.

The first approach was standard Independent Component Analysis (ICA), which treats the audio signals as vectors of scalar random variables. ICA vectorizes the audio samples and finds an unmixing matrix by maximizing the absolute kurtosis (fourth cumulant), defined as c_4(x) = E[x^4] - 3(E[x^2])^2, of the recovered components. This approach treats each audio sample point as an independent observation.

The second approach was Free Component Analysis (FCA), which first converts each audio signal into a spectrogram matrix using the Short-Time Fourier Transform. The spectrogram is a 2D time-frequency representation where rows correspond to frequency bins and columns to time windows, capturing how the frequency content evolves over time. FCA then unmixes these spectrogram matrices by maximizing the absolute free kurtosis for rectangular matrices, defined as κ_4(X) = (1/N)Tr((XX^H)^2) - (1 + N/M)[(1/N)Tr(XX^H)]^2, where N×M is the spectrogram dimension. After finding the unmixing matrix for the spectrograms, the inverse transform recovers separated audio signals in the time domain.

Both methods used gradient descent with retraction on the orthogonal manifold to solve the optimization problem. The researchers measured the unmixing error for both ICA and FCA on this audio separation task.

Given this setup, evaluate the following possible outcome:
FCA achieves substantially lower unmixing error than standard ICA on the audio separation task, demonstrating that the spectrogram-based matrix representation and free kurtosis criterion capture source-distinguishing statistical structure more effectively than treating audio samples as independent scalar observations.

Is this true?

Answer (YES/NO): NO